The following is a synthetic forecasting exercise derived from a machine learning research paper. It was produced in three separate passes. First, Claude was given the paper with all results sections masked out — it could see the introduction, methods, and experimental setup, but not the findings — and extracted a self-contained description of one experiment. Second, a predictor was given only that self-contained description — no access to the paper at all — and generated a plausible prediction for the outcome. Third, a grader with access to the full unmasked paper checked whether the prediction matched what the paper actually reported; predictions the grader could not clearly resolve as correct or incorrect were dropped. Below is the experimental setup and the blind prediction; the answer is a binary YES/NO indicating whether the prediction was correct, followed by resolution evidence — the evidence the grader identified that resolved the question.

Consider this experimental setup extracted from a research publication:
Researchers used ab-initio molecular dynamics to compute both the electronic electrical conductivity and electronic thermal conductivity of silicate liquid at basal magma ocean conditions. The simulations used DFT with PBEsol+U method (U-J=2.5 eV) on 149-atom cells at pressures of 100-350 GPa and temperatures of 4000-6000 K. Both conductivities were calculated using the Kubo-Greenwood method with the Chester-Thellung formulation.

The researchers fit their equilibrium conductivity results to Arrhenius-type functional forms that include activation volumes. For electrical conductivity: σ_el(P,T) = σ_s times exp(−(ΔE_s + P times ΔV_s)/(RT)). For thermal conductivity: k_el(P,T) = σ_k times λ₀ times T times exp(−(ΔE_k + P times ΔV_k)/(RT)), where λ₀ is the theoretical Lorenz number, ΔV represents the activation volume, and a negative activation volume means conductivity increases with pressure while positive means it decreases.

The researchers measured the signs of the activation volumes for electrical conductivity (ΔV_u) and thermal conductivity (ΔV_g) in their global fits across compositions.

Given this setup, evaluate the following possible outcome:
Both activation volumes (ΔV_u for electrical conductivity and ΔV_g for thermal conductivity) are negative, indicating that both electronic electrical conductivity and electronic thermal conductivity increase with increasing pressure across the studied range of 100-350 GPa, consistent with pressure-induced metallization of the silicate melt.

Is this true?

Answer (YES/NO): NO